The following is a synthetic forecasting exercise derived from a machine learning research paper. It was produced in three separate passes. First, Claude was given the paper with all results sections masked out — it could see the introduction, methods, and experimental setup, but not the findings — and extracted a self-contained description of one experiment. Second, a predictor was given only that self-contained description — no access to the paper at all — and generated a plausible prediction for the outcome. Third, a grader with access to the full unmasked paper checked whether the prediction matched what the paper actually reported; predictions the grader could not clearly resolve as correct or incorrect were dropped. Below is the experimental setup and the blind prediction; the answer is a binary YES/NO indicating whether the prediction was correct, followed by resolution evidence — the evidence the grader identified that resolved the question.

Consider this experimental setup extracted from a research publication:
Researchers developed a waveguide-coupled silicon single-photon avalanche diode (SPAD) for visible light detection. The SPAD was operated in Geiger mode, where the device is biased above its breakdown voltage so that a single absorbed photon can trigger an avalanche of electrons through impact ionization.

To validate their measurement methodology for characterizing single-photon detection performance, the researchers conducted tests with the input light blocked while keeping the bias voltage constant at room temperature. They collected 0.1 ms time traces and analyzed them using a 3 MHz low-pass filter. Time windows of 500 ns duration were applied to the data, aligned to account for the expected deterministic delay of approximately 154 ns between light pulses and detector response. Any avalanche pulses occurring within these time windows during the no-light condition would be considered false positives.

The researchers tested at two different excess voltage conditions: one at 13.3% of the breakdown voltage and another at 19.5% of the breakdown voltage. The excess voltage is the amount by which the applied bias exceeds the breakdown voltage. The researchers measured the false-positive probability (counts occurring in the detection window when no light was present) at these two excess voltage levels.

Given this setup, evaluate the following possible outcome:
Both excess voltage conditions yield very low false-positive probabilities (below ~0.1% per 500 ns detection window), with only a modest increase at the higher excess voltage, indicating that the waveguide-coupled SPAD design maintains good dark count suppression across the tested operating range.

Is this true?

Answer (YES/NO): NO